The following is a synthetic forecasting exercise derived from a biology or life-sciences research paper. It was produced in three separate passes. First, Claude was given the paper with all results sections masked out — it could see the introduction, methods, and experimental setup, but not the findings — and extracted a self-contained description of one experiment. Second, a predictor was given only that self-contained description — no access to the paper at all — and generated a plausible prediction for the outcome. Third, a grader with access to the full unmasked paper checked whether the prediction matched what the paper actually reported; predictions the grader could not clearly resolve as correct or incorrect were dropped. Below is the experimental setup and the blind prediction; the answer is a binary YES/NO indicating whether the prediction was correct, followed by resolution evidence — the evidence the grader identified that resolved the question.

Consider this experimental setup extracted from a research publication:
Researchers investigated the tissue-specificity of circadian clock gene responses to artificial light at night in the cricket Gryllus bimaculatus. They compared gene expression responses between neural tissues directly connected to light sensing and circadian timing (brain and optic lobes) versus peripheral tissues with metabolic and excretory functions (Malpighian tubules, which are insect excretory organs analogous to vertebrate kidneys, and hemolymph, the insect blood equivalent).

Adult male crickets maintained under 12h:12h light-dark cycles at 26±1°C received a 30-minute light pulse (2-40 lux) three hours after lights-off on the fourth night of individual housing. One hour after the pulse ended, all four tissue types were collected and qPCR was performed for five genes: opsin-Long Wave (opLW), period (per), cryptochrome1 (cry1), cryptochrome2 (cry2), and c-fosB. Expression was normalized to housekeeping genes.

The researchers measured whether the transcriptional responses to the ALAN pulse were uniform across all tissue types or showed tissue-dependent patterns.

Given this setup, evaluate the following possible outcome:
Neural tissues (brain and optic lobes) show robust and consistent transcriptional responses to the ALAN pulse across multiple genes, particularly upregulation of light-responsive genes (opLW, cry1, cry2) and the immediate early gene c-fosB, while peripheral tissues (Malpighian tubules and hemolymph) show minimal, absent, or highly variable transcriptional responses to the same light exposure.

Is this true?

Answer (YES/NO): NO